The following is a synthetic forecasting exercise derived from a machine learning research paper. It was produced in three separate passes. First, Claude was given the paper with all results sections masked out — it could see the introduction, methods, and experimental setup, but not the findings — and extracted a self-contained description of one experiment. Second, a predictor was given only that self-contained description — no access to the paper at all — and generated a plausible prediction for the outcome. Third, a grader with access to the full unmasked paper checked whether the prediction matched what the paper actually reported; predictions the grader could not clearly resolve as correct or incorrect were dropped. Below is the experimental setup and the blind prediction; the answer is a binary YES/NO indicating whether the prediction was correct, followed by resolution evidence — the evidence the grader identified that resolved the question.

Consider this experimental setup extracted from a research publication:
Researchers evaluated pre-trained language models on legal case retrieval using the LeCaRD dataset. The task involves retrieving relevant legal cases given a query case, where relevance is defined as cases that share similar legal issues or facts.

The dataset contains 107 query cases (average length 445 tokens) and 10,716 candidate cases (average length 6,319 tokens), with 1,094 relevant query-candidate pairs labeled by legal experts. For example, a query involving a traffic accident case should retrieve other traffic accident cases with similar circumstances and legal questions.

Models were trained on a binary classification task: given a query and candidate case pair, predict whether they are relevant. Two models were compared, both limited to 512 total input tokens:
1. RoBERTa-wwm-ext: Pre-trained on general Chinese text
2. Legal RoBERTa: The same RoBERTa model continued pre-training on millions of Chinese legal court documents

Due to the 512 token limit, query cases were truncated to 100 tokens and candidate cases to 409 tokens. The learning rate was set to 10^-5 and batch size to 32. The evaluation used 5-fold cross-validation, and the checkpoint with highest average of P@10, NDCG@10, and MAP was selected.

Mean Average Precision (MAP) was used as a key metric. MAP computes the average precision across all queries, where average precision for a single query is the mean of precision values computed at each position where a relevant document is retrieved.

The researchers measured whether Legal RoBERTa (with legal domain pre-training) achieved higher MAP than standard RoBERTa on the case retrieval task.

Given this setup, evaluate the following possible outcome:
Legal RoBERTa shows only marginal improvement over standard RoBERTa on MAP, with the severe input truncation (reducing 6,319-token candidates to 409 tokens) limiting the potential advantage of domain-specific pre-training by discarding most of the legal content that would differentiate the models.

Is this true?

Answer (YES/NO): NO